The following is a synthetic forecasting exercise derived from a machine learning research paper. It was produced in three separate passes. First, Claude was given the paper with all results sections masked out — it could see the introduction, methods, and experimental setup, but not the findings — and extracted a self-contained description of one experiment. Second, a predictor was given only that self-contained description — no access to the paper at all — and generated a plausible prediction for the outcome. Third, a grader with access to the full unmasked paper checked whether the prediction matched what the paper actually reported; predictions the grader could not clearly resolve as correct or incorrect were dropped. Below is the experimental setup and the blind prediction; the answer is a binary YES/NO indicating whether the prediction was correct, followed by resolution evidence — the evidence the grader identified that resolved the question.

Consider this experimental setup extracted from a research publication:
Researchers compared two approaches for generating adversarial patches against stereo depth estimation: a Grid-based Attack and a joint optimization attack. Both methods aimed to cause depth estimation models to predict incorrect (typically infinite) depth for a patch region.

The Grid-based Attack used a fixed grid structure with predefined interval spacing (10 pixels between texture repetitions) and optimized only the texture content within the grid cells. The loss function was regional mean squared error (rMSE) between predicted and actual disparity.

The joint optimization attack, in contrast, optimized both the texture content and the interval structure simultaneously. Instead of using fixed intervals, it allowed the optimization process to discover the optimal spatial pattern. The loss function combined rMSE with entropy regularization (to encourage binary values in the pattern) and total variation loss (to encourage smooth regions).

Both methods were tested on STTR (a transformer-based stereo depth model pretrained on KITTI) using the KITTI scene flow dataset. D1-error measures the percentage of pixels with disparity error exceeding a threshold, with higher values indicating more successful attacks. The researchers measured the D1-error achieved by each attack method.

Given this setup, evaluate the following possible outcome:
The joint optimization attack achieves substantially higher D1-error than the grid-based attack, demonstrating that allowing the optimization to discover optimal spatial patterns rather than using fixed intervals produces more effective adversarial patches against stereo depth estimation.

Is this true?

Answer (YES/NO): YES